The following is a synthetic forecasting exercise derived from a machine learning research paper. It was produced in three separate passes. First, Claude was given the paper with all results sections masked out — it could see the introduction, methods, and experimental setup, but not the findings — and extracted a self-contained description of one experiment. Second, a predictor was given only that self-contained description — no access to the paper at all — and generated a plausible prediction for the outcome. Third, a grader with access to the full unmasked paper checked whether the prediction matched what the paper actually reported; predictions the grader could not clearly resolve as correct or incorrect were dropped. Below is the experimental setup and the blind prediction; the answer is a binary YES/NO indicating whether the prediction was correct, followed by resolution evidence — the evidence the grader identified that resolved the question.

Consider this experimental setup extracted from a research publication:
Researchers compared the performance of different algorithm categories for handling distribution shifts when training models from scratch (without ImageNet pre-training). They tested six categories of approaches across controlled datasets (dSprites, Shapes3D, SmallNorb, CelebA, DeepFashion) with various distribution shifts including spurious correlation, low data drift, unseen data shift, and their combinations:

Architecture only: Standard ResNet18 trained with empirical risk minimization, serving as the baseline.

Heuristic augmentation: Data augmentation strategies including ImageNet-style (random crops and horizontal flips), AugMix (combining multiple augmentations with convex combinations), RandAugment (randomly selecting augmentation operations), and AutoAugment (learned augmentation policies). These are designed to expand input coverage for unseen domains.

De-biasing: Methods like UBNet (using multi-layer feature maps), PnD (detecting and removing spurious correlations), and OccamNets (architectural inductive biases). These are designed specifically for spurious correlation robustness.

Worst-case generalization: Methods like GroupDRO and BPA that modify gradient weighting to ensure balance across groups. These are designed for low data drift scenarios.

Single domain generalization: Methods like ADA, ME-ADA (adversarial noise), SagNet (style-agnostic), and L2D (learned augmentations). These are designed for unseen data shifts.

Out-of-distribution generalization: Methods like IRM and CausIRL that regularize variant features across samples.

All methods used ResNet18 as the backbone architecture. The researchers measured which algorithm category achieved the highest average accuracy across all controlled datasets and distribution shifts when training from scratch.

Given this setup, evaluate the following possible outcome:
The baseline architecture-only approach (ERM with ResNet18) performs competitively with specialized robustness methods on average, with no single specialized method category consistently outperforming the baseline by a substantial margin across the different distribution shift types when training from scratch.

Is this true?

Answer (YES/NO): YES